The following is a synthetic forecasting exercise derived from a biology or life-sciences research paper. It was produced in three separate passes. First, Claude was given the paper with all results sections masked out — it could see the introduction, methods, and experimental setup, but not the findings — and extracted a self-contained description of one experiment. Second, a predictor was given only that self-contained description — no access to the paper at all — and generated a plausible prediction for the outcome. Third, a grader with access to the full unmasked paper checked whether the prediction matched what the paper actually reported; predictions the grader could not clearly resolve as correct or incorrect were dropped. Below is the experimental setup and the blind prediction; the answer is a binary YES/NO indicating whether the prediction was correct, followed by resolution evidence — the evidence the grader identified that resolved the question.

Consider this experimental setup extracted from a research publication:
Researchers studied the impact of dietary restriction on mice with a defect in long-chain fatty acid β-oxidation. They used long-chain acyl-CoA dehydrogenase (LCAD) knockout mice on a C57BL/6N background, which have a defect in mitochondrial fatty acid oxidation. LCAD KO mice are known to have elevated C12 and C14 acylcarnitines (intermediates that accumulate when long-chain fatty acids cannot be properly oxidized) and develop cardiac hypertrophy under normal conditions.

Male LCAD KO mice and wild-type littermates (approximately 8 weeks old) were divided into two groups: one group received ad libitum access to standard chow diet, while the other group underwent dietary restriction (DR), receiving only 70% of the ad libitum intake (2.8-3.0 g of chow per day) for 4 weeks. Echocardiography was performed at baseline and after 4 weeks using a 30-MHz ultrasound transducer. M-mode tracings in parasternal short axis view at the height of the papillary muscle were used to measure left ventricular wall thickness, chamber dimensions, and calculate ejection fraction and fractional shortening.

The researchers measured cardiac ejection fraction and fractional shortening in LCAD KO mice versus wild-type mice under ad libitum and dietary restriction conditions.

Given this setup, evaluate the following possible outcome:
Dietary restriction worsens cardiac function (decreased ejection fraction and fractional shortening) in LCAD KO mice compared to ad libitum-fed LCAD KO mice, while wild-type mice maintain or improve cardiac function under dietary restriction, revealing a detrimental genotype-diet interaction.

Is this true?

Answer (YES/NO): NO